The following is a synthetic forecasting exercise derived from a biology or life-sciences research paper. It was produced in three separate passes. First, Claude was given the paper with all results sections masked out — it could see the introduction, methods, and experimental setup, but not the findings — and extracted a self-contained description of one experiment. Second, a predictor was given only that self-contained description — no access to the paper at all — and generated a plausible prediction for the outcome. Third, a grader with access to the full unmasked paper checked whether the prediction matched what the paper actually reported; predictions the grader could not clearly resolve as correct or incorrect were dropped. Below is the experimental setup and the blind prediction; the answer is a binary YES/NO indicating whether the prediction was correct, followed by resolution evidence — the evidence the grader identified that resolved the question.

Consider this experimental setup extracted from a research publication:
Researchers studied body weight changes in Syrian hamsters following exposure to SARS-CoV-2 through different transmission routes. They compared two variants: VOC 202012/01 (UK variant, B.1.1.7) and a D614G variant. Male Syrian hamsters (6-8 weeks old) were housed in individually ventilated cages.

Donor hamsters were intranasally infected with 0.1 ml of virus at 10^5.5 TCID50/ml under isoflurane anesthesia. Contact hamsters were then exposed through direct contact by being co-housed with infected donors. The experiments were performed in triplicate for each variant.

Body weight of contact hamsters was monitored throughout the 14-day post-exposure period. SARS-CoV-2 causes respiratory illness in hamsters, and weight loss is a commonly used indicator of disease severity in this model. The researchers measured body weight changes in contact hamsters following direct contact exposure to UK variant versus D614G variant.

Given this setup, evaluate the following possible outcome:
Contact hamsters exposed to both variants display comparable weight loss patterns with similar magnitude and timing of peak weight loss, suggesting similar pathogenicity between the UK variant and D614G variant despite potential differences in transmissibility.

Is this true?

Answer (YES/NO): YES